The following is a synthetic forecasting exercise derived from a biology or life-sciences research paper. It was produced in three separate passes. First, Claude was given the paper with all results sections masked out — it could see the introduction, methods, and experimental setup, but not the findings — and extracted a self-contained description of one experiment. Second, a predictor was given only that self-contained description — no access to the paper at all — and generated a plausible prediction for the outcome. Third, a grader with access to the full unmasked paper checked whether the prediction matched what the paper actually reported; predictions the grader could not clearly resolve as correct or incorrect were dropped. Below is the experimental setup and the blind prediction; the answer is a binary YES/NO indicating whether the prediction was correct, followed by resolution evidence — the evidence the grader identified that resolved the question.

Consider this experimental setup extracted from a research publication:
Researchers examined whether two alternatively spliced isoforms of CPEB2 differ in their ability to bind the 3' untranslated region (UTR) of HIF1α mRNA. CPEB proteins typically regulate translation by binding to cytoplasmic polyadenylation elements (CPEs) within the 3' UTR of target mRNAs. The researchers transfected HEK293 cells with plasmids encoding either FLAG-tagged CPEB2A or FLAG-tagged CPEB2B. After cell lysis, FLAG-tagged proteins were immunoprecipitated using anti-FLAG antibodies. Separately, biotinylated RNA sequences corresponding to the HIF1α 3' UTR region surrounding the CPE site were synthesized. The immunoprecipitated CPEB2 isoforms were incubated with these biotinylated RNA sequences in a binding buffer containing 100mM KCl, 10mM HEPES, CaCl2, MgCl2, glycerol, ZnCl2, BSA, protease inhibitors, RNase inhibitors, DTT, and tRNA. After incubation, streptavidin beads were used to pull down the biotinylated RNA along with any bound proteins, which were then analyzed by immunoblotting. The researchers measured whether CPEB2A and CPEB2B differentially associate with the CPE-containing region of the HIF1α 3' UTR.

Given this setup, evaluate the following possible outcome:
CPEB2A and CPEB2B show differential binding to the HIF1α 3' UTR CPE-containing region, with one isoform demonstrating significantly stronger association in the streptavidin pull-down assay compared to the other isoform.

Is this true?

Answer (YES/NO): YES